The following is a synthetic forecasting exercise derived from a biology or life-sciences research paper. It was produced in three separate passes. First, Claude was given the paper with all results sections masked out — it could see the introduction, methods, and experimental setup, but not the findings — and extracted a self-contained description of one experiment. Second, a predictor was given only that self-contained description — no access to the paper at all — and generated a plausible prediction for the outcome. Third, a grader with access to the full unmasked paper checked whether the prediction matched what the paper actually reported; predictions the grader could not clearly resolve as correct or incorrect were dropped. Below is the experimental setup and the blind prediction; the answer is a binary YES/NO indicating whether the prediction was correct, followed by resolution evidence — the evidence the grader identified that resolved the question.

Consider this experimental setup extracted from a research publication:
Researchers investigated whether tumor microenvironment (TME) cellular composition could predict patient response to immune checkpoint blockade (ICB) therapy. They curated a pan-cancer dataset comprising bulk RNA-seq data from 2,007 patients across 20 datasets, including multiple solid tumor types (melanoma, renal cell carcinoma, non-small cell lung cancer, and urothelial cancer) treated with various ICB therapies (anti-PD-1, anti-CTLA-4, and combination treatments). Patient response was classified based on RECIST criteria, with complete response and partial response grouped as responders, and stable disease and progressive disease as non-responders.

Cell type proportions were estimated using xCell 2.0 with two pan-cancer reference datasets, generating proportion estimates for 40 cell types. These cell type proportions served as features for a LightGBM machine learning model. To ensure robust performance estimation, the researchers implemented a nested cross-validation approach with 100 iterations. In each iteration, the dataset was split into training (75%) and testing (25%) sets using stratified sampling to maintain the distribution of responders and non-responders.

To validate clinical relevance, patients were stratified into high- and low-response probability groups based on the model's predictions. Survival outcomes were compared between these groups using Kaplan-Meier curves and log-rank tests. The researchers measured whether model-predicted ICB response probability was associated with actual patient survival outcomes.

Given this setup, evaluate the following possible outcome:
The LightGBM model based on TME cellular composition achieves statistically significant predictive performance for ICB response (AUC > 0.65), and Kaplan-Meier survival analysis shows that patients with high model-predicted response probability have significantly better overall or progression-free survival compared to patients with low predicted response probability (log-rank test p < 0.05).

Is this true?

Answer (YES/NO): YES